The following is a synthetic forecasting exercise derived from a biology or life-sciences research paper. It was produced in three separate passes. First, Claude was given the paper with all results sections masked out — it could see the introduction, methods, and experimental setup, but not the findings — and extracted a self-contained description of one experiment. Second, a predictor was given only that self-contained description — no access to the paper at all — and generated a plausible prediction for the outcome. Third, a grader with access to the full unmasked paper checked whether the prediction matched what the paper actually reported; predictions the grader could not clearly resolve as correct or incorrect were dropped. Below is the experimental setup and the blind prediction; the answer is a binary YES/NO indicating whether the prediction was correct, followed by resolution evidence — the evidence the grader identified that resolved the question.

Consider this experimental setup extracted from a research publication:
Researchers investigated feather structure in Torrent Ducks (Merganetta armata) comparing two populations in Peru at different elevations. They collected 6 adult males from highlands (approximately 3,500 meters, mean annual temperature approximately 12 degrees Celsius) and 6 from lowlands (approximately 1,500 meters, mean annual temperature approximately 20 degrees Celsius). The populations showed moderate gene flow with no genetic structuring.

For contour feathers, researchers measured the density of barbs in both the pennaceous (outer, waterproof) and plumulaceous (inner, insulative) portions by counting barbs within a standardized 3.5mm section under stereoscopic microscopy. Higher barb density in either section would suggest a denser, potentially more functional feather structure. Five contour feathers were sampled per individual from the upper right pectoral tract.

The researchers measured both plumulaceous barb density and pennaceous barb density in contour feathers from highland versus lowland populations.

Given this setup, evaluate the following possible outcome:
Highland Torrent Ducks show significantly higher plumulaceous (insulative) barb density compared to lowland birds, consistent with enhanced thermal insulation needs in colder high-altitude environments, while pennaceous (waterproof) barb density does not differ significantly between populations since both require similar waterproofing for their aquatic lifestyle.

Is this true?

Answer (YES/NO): NO